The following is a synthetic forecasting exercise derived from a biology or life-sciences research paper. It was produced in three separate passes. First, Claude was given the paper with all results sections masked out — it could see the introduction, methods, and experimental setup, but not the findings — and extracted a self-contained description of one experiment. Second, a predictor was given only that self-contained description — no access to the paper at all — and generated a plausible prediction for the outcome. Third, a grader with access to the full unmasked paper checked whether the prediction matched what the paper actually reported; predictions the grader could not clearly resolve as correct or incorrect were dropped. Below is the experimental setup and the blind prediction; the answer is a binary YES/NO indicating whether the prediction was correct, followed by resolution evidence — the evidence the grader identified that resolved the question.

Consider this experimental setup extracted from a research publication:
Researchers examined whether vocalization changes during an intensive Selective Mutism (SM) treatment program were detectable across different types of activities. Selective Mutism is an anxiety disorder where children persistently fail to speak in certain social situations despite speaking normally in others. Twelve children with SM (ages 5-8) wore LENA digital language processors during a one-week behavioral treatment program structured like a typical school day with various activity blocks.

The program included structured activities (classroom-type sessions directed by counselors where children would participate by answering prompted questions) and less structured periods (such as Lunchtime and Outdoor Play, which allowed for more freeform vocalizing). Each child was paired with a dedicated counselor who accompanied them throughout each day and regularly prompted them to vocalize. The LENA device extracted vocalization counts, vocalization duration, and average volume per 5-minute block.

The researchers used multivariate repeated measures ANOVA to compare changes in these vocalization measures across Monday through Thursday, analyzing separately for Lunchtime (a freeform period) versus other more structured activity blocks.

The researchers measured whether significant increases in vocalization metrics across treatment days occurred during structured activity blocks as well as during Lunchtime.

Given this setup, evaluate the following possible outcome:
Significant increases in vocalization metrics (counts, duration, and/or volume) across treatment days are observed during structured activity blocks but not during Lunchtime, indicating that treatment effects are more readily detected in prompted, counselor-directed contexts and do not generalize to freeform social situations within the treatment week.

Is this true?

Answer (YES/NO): NO